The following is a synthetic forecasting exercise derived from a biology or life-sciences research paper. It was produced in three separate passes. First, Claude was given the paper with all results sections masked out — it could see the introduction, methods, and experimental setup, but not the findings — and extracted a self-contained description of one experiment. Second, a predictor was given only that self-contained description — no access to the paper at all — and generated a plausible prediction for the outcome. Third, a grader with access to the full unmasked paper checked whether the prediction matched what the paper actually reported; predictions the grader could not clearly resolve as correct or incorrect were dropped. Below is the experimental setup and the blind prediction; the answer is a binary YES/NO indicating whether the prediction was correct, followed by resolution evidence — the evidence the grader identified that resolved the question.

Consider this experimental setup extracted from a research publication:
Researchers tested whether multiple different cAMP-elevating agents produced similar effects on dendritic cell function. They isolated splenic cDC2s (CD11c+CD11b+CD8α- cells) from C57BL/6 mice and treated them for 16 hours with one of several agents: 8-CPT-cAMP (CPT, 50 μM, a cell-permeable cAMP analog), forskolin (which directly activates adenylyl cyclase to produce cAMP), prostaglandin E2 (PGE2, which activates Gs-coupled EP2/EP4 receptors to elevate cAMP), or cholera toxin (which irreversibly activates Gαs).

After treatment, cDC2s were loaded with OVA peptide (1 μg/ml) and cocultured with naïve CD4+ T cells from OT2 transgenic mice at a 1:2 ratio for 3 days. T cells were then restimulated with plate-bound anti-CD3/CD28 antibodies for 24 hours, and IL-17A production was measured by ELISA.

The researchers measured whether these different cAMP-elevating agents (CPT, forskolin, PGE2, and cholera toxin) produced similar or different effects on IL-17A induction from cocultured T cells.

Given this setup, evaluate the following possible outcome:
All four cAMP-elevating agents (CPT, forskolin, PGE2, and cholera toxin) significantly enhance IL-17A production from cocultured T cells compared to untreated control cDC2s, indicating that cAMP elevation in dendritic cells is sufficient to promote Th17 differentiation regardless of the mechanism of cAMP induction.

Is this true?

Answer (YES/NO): YES